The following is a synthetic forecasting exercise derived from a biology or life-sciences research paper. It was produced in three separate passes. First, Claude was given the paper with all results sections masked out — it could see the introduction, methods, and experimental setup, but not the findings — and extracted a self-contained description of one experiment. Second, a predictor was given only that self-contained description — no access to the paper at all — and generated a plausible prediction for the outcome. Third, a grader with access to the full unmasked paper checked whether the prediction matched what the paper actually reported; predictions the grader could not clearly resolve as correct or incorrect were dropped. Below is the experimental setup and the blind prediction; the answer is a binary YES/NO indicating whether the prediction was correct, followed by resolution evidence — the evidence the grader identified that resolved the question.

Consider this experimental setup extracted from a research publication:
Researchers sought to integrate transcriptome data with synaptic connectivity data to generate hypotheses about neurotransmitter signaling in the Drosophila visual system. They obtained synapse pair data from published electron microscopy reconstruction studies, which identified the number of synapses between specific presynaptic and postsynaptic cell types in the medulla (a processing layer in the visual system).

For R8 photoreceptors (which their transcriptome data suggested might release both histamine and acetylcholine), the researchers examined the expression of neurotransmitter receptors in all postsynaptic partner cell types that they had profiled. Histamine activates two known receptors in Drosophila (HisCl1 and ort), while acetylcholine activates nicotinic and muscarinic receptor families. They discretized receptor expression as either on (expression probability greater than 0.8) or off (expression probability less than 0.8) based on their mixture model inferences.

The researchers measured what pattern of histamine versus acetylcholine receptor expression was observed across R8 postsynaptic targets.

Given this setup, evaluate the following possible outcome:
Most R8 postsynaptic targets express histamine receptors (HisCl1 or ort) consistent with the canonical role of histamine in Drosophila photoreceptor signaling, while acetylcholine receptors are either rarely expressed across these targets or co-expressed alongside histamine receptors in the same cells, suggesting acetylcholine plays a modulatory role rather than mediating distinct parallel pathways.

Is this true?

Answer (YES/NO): NO